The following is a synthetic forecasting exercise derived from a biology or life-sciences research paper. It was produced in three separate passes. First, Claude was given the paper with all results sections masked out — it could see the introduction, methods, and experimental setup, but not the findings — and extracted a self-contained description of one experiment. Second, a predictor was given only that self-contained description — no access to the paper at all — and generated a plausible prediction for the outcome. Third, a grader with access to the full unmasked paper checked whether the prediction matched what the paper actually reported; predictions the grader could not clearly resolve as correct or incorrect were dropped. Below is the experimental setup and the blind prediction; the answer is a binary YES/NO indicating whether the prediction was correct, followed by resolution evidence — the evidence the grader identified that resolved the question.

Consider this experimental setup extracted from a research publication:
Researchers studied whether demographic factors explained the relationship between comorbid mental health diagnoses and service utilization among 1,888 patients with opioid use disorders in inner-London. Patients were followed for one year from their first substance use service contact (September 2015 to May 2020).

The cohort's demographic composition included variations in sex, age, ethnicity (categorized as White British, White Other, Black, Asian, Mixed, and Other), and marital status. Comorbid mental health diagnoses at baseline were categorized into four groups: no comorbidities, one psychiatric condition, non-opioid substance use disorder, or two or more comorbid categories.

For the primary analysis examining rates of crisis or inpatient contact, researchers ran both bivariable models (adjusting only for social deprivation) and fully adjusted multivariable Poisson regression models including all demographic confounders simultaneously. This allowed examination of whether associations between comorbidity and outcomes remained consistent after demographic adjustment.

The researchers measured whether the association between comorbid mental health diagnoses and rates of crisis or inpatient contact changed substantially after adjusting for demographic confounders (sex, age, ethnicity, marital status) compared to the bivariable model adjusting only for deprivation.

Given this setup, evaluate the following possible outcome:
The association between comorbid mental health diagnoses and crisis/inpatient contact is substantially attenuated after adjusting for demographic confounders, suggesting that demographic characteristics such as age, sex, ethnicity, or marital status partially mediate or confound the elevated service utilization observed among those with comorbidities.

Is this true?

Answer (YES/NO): NO